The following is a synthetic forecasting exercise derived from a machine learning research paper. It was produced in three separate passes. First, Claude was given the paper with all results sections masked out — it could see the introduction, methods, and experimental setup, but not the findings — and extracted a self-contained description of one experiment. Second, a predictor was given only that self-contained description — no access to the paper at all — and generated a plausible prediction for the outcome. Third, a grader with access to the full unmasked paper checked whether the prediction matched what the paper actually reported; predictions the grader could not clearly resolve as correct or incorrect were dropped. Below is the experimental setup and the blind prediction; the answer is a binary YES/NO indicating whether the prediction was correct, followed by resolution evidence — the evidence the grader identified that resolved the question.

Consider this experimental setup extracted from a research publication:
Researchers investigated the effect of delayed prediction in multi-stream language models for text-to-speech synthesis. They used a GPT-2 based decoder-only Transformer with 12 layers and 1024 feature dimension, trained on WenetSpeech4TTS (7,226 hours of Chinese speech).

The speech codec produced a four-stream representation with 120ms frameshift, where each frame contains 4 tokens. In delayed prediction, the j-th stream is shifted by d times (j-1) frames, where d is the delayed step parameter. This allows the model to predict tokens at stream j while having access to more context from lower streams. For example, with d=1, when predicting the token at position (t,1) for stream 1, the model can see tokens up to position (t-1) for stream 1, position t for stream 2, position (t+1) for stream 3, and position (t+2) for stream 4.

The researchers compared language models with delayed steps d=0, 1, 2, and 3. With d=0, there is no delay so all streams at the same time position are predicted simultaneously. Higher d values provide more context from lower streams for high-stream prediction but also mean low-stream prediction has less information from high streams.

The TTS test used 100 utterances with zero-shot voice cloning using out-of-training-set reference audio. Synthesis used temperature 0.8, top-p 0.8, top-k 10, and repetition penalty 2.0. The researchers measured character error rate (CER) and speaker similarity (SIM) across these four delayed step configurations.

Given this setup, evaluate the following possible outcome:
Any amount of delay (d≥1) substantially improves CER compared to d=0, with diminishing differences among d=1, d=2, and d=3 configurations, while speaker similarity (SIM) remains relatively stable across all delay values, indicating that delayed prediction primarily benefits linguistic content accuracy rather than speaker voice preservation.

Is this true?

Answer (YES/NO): YES